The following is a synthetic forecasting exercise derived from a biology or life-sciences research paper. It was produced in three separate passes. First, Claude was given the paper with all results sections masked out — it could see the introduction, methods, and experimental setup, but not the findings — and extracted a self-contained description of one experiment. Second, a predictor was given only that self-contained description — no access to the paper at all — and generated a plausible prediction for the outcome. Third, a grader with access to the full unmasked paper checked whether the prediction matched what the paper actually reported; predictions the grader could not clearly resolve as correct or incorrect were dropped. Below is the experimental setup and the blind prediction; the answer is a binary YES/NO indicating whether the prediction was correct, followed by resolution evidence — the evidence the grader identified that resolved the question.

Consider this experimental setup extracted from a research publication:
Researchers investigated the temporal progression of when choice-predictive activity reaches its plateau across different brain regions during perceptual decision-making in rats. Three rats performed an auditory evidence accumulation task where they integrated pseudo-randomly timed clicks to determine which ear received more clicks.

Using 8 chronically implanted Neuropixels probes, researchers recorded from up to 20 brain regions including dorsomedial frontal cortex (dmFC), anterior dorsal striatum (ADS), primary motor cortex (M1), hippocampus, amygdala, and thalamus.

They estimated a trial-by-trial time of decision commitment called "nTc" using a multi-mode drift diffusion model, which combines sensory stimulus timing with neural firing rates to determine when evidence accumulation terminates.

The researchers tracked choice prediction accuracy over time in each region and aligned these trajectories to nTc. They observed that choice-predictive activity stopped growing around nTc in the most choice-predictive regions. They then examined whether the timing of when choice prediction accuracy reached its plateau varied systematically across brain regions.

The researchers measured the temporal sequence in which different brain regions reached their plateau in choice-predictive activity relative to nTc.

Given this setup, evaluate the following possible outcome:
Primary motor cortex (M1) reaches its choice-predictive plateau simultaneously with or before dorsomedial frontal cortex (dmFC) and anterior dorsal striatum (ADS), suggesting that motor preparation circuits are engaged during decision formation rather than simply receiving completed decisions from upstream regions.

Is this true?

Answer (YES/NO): YES